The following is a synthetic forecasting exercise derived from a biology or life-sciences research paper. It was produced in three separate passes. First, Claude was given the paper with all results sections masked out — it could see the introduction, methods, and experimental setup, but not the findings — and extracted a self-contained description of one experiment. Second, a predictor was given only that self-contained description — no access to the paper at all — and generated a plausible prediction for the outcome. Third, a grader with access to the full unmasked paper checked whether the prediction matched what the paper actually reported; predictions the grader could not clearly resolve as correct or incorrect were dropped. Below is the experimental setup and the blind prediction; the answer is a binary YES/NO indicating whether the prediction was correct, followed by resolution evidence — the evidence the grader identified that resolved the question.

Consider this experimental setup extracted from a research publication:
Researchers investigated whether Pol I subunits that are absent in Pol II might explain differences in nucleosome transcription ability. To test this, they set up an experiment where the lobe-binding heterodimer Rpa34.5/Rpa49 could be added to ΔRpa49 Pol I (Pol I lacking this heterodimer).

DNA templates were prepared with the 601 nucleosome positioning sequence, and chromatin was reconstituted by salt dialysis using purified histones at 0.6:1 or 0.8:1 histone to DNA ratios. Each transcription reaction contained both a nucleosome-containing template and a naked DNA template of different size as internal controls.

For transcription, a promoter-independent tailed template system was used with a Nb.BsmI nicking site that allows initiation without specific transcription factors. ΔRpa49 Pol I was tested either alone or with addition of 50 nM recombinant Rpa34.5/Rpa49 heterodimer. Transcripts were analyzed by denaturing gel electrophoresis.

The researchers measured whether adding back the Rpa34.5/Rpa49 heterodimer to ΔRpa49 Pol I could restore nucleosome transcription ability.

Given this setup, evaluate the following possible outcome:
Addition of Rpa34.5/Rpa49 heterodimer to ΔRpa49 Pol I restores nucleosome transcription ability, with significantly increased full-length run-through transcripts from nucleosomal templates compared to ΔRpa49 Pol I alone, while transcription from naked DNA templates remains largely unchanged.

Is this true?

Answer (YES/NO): NO